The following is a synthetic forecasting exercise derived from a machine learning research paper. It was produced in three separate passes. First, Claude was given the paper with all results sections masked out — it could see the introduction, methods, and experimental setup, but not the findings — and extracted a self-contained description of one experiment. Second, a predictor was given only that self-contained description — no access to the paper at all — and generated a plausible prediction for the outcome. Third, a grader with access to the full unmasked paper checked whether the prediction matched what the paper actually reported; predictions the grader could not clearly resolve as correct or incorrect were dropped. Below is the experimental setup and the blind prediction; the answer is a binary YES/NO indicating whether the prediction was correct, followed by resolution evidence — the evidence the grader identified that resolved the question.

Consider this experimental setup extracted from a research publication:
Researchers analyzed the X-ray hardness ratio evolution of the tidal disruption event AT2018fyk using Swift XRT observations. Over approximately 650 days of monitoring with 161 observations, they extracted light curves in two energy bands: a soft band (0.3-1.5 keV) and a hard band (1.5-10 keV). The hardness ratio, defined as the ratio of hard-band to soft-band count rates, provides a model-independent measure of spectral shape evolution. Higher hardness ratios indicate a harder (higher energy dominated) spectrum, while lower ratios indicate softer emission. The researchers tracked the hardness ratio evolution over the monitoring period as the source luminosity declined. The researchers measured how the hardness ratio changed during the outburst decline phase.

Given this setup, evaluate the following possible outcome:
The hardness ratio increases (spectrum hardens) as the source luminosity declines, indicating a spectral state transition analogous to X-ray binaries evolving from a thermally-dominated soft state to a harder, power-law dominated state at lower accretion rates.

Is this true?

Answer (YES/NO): YES